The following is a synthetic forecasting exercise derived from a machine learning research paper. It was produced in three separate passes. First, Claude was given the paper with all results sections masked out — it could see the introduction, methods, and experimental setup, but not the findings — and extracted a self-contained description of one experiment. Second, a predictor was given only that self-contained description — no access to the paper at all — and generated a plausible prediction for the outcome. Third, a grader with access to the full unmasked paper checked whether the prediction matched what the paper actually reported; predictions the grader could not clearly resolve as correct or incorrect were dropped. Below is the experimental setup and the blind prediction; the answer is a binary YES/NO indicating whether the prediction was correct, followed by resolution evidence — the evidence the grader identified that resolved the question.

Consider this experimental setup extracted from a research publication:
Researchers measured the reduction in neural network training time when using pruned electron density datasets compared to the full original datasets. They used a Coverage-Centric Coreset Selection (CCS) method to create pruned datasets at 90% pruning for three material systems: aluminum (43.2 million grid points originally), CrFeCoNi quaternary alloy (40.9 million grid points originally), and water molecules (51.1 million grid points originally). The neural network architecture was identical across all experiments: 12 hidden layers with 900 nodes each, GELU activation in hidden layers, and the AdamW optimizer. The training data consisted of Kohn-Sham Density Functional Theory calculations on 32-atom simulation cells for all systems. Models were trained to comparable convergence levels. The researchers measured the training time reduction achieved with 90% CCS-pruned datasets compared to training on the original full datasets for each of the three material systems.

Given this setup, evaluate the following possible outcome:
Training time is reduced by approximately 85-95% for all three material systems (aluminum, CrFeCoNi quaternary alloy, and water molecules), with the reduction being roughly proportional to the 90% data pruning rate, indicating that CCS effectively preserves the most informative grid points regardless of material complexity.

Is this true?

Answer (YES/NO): NO